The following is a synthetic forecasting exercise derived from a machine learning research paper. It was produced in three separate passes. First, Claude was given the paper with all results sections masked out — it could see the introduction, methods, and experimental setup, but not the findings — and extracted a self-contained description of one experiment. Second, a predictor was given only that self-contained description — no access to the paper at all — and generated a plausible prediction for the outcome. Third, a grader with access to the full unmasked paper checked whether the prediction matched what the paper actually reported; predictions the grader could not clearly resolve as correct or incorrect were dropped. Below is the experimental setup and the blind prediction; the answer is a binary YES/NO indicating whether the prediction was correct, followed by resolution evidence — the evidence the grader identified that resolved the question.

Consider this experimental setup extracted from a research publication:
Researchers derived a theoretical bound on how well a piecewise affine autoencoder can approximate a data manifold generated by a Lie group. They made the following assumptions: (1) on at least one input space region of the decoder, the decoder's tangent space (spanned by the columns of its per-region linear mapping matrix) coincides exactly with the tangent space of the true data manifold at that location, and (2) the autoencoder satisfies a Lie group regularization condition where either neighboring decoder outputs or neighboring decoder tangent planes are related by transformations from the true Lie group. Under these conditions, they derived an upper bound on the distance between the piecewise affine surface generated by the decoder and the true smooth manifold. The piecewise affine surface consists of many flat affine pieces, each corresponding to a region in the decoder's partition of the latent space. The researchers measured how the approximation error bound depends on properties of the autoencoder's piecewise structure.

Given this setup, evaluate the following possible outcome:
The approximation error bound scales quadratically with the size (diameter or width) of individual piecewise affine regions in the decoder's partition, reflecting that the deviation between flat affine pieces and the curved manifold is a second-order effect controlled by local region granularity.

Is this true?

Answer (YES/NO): NO